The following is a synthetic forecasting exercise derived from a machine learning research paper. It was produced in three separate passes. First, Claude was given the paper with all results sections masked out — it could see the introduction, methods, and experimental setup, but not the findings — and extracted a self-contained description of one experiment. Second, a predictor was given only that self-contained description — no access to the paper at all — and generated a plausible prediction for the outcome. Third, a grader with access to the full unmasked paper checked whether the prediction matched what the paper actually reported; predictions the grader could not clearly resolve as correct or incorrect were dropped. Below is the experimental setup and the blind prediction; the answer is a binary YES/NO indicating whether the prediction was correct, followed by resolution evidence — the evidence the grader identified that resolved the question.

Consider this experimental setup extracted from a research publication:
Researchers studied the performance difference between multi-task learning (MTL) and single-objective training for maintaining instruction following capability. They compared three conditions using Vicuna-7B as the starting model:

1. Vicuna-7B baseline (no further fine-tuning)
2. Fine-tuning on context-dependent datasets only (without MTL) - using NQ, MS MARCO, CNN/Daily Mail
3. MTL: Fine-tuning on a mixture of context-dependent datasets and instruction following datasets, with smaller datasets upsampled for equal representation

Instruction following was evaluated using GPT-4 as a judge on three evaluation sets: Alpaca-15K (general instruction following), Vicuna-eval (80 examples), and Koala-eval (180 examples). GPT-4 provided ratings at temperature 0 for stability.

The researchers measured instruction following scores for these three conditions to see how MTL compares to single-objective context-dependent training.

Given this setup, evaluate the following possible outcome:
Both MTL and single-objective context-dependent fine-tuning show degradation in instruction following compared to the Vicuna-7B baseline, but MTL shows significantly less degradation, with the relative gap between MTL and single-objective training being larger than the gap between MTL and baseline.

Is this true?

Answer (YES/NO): YES